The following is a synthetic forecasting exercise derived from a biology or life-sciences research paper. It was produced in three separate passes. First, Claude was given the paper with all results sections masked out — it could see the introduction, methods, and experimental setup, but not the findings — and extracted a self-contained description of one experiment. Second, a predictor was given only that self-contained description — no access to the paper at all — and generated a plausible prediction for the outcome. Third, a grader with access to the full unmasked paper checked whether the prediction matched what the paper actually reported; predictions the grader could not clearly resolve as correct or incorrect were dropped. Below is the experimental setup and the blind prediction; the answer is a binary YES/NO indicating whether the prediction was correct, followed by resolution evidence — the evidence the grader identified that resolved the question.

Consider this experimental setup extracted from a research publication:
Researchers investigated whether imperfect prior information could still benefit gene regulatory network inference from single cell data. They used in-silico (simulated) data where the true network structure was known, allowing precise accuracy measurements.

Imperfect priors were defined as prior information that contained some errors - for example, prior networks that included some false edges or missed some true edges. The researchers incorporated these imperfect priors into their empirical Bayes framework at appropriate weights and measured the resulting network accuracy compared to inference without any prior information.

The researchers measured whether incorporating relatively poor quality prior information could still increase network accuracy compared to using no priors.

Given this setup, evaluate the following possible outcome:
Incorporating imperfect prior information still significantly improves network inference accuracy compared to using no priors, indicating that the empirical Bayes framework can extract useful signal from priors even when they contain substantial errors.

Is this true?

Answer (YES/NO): YES